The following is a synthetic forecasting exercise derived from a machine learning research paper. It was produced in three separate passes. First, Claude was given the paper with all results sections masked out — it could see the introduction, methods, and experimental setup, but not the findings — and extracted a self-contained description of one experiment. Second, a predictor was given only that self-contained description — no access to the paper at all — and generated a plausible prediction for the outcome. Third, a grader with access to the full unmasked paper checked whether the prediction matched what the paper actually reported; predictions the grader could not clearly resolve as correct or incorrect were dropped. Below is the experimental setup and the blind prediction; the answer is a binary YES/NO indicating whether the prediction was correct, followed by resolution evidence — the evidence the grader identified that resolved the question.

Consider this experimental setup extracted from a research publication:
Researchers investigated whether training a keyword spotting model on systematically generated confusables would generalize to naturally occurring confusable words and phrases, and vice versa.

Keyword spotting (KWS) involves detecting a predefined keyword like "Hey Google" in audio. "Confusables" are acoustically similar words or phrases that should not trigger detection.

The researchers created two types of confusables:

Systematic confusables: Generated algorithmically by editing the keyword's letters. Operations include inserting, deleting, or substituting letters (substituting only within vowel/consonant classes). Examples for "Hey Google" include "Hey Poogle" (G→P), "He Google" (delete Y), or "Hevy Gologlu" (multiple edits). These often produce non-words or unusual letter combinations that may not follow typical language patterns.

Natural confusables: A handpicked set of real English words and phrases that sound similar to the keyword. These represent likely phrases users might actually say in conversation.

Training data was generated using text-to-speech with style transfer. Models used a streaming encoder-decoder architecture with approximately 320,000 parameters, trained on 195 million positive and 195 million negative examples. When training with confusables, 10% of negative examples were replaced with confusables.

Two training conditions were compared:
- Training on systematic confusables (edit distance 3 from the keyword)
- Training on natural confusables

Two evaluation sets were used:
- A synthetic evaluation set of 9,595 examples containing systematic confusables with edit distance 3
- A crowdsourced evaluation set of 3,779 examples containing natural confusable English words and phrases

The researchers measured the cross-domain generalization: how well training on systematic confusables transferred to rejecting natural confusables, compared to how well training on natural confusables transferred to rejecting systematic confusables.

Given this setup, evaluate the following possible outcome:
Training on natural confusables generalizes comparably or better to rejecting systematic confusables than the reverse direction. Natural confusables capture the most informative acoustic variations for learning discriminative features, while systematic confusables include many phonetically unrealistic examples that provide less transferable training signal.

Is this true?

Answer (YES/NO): NO